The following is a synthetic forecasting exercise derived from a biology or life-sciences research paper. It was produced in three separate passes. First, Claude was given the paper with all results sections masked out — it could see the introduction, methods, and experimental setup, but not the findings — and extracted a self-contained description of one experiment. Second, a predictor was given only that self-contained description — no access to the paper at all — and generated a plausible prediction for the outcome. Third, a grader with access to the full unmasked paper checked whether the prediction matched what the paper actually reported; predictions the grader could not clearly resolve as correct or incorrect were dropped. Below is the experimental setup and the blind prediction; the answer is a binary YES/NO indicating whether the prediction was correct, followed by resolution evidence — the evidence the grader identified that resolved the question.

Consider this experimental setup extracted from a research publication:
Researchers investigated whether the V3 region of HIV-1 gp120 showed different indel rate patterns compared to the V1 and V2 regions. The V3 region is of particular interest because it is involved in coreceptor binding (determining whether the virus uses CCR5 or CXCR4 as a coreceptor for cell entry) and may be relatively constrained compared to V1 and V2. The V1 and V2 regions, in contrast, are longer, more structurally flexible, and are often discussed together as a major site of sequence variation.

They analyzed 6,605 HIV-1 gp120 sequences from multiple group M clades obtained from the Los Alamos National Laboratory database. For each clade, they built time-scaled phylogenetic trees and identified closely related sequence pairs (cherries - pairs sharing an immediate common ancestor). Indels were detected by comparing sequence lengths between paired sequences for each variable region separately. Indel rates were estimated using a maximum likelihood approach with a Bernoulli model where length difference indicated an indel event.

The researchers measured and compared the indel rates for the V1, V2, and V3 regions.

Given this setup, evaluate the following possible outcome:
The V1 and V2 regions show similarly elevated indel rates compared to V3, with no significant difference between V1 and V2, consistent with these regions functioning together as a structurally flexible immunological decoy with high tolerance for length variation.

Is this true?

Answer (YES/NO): NO